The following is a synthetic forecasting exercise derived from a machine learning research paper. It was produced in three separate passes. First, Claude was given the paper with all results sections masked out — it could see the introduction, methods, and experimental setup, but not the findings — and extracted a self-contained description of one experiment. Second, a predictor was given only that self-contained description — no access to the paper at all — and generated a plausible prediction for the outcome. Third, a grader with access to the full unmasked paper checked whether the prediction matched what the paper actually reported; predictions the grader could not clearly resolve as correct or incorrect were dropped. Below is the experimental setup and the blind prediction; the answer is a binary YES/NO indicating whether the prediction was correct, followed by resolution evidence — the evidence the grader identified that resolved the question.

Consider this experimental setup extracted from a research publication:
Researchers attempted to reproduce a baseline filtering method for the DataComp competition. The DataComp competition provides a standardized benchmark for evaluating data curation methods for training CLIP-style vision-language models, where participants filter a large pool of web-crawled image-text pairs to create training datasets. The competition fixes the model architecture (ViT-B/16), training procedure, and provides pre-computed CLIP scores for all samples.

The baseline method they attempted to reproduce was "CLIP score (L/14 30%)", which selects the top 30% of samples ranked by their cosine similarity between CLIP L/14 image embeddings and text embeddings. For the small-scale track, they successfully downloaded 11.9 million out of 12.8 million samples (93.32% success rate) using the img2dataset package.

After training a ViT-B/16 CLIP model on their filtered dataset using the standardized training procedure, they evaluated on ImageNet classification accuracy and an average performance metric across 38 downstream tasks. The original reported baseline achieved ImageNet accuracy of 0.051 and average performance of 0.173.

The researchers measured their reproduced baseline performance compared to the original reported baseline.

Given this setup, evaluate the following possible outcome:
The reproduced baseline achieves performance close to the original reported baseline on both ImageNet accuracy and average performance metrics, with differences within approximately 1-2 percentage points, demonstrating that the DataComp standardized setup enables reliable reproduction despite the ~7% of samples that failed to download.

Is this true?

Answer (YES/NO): YES